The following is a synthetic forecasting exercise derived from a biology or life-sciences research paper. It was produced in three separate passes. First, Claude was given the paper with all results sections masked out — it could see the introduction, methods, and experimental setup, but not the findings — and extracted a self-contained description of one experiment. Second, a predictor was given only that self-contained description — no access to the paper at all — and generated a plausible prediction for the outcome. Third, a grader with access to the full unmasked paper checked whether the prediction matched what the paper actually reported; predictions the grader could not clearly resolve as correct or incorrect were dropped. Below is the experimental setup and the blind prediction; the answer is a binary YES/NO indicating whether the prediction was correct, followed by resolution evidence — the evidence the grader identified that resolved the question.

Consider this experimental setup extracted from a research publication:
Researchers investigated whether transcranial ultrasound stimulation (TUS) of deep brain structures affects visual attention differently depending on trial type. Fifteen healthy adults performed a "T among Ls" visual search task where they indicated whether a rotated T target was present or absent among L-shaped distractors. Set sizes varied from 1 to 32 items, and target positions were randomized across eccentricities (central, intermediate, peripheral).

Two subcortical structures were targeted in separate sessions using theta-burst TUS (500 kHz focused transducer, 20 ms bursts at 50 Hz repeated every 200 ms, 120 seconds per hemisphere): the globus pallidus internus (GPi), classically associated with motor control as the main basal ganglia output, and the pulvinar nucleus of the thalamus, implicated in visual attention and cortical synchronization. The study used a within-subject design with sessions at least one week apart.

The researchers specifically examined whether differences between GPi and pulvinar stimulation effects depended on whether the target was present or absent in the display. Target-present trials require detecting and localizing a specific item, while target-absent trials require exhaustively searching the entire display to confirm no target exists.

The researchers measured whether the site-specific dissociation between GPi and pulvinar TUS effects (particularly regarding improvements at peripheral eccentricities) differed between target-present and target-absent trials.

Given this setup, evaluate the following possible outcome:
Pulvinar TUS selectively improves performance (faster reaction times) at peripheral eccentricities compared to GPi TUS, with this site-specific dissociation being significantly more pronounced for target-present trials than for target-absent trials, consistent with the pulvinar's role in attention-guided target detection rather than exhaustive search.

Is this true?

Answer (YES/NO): YES